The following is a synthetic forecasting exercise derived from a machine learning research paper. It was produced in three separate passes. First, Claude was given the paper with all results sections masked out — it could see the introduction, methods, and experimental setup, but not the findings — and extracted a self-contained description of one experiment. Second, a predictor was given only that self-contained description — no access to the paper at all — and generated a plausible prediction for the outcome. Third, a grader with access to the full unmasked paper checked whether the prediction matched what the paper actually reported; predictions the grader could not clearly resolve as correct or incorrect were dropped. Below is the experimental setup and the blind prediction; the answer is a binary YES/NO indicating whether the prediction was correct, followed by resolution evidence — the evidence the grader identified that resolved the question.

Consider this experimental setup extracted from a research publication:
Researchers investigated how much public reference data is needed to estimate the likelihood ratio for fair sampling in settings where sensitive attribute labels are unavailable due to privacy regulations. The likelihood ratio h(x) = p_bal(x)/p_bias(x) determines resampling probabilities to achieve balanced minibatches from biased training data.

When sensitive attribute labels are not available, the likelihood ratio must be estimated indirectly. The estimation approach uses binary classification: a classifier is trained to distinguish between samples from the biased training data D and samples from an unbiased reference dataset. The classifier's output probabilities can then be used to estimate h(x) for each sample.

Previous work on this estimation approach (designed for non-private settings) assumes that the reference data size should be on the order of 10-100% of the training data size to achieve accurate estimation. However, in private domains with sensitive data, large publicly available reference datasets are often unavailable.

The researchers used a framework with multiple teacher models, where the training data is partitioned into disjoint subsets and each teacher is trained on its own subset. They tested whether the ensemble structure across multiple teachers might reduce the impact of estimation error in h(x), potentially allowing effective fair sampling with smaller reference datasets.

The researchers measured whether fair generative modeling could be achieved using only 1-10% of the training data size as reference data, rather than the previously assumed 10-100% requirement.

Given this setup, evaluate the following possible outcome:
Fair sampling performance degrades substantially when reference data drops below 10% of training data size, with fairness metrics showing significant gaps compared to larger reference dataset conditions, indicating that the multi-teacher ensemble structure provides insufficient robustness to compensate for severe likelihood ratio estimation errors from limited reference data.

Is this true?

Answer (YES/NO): NO